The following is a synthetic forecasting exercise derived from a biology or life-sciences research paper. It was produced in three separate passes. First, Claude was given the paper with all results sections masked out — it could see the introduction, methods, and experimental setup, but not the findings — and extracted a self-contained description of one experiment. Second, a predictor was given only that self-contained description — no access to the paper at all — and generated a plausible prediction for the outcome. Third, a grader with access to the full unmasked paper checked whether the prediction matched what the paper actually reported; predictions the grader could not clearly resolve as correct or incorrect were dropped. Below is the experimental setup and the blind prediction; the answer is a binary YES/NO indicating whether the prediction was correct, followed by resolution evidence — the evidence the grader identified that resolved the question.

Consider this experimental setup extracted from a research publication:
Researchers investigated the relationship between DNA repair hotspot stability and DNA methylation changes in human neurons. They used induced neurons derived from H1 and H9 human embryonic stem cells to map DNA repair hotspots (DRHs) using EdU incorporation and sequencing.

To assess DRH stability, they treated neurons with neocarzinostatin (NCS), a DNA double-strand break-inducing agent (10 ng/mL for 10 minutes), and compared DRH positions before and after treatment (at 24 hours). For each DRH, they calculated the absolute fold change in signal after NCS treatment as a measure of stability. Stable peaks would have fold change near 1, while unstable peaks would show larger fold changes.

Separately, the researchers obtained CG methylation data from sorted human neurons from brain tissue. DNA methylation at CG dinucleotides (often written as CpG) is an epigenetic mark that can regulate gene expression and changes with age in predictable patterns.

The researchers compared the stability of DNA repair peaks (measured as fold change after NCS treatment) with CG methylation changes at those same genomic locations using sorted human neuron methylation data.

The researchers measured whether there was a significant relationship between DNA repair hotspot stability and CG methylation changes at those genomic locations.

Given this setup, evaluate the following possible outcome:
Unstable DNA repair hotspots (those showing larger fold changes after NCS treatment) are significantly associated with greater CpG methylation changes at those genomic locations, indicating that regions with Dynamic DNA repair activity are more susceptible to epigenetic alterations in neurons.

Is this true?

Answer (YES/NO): NO